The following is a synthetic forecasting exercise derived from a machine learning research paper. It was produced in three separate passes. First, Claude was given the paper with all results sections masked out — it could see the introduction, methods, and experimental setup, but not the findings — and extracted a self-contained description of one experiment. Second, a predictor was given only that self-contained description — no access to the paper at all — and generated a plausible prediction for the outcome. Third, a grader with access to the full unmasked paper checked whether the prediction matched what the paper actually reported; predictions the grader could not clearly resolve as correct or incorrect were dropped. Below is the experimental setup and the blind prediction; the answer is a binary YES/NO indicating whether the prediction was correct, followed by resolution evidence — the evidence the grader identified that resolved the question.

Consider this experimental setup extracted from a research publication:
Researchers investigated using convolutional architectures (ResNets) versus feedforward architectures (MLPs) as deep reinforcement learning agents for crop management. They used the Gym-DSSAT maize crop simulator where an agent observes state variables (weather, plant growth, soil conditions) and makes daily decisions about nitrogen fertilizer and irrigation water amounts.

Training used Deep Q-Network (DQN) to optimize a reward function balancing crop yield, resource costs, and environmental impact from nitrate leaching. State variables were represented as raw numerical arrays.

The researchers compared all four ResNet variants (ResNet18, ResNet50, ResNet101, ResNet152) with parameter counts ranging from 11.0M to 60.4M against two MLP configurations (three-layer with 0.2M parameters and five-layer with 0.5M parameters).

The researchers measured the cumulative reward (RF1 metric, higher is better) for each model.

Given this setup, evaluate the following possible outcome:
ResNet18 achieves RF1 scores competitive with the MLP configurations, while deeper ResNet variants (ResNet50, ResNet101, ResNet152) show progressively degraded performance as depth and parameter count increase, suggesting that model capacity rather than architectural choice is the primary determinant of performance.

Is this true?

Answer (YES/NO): NO